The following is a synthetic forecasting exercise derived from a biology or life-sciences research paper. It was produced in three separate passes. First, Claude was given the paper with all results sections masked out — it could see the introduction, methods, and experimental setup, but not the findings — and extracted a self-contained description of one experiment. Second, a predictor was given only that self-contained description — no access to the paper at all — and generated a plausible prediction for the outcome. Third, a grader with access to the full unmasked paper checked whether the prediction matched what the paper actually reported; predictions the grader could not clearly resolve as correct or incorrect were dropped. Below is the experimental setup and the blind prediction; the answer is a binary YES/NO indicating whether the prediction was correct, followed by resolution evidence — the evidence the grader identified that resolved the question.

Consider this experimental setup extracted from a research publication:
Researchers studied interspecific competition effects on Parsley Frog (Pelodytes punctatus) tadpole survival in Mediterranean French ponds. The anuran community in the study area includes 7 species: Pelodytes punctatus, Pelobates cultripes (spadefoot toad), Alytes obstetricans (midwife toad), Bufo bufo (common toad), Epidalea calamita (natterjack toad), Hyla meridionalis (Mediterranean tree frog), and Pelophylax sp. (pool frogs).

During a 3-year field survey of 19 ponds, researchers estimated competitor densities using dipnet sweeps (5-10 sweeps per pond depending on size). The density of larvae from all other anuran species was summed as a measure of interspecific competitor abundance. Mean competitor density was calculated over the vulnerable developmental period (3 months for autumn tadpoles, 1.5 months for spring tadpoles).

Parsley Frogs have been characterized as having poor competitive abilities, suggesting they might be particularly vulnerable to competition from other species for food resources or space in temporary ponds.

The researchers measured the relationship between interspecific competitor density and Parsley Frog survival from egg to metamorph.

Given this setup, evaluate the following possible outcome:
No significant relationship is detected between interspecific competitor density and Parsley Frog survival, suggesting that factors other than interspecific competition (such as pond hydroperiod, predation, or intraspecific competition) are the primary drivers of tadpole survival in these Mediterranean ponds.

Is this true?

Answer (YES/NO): YES